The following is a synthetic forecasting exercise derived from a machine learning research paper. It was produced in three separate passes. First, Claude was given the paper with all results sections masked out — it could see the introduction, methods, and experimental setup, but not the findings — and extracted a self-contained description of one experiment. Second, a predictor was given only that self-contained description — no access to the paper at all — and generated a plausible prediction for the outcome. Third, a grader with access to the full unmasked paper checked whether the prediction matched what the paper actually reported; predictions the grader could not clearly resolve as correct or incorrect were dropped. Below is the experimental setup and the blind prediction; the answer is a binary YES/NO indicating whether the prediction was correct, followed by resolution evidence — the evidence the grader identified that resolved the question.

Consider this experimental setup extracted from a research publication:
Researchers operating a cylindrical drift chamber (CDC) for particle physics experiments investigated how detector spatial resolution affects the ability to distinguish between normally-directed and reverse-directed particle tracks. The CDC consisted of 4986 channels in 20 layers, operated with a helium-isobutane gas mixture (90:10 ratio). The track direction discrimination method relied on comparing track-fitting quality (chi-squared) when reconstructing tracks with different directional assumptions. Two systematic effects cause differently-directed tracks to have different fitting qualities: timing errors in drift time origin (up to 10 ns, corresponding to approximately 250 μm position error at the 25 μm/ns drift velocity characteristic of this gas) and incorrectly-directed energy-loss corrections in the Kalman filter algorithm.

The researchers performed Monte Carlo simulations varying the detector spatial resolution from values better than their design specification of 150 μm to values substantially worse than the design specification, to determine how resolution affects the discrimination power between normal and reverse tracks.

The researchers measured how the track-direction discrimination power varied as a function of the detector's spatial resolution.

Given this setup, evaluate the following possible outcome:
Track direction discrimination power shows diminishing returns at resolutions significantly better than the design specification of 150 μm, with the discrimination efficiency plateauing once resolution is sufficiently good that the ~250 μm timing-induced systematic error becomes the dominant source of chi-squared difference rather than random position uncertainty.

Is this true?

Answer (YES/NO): NO